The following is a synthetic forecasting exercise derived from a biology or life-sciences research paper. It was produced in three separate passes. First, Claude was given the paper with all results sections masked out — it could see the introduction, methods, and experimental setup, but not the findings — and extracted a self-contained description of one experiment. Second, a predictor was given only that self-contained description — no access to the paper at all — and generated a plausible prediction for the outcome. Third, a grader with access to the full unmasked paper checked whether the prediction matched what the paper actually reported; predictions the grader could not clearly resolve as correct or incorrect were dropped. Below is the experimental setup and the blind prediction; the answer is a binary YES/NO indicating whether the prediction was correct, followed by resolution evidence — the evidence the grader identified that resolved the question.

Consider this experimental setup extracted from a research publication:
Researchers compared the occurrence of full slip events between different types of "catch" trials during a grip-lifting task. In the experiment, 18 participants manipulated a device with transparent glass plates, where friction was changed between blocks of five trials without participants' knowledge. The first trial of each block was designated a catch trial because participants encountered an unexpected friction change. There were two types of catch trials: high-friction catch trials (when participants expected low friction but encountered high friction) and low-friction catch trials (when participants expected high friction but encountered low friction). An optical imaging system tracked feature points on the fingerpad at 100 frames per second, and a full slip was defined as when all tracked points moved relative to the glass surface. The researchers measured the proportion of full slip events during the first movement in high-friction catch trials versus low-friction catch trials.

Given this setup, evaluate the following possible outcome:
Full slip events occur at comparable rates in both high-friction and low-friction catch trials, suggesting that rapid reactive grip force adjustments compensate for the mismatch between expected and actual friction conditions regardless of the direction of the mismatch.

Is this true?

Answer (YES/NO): NO